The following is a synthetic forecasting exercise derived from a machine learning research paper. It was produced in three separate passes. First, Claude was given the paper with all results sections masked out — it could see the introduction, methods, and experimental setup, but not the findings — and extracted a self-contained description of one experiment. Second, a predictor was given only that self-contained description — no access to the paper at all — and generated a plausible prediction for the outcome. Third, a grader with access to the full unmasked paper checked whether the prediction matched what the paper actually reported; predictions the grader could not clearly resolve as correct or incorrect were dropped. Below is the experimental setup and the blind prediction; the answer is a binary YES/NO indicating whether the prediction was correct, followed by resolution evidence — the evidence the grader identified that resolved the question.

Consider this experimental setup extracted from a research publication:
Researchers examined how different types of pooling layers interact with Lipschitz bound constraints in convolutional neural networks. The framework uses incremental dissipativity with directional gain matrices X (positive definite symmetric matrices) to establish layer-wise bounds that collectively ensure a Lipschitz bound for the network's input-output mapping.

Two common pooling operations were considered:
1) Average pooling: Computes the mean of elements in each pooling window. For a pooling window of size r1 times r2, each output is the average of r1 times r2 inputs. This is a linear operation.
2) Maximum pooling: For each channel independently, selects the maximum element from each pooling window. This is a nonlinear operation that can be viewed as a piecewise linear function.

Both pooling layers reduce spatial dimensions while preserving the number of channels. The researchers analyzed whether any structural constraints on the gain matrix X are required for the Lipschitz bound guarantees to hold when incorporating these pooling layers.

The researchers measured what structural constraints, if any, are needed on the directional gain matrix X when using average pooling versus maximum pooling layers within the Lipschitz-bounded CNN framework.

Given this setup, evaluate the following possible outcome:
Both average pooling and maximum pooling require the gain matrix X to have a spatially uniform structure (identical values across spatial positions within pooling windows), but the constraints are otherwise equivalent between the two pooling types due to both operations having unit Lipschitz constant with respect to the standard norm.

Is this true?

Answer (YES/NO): NO